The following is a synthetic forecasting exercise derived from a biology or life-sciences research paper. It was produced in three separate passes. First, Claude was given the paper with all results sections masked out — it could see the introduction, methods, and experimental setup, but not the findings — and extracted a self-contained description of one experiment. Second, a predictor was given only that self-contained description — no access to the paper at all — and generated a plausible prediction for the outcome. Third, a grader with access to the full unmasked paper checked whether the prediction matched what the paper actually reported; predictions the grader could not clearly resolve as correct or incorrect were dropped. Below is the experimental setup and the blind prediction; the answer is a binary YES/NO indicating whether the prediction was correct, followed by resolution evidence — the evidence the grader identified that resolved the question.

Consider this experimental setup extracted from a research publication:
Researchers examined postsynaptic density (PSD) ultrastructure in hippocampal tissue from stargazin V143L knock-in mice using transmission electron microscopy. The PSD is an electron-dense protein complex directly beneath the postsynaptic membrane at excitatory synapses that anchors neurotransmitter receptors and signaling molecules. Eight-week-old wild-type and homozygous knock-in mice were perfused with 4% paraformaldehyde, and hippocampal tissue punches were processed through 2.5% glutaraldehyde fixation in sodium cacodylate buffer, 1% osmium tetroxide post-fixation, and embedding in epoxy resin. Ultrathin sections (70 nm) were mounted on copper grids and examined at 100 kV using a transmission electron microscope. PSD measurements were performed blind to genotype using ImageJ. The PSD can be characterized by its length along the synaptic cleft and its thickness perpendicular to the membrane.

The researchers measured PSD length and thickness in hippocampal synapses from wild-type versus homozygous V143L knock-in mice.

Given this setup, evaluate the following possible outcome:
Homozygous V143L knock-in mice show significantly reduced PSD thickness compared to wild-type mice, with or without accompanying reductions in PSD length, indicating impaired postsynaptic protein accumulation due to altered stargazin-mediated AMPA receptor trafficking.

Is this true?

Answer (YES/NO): NO